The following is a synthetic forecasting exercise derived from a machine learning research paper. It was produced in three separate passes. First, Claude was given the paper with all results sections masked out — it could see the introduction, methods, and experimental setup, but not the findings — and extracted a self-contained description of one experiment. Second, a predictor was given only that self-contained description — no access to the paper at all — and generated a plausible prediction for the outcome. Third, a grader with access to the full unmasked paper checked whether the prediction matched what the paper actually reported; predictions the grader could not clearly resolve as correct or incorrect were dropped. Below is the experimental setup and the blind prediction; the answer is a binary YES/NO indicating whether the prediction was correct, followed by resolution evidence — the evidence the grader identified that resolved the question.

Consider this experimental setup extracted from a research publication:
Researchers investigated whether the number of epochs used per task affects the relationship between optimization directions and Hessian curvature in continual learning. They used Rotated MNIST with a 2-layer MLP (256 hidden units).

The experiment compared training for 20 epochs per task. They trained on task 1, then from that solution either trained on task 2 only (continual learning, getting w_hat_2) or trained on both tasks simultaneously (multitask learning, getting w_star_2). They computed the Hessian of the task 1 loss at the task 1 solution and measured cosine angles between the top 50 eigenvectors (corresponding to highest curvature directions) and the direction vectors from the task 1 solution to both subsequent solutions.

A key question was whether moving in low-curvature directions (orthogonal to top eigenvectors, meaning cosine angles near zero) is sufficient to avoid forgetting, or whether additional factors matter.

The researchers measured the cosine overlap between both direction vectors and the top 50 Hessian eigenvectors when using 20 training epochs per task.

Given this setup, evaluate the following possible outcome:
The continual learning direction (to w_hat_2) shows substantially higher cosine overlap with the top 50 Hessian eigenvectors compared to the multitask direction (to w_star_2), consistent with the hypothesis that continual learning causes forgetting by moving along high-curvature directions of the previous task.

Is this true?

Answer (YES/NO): NO